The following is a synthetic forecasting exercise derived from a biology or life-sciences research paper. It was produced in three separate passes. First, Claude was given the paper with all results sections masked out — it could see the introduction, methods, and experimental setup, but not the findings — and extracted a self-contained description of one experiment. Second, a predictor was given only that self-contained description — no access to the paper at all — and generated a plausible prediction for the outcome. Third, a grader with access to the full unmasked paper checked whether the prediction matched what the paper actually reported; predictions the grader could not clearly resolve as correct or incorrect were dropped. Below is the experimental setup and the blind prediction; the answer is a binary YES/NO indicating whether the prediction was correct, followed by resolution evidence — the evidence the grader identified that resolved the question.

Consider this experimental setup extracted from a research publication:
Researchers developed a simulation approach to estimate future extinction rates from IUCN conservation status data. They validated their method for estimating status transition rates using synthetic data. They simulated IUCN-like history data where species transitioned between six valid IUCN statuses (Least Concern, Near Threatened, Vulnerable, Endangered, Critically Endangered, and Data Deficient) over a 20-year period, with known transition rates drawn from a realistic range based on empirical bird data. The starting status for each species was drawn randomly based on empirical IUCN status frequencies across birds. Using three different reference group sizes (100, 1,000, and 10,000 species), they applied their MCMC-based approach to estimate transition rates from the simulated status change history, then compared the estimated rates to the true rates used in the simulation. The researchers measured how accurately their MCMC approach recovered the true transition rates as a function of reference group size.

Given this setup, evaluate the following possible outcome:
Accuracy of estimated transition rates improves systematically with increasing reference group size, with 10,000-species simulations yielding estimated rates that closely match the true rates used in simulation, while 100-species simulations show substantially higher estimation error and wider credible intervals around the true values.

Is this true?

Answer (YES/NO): YES